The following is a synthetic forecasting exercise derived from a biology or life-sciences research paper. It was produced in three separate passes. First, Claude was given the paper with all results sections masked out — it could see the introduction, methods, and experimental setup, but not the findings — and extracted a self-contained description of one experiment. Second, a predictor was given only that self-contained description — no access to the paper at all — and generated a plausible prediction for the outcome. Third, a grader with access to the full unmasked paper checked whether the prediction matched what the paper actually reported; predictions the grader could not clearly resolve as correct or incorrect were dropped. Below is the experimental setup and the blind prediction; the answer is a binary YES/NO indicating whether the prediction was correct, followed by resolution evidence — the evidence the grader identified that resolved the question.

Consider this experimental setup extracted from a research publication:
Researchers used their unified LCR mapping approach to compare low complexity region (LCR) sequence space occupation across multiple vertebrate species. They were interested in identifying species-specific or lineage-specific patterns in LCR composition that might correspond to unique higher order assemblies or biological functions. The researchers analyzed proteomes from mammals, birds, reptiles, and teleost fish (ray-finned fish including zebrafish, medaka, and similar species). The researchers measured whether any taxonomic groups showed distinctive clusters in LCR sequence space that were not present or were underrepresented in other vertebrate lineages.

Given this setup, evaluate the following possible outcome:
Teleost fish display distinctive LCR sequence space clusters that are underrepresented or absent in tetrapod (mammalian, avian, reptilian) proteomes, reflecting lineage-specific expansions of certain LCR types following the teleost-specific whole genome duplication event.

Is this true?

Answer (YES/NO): NO